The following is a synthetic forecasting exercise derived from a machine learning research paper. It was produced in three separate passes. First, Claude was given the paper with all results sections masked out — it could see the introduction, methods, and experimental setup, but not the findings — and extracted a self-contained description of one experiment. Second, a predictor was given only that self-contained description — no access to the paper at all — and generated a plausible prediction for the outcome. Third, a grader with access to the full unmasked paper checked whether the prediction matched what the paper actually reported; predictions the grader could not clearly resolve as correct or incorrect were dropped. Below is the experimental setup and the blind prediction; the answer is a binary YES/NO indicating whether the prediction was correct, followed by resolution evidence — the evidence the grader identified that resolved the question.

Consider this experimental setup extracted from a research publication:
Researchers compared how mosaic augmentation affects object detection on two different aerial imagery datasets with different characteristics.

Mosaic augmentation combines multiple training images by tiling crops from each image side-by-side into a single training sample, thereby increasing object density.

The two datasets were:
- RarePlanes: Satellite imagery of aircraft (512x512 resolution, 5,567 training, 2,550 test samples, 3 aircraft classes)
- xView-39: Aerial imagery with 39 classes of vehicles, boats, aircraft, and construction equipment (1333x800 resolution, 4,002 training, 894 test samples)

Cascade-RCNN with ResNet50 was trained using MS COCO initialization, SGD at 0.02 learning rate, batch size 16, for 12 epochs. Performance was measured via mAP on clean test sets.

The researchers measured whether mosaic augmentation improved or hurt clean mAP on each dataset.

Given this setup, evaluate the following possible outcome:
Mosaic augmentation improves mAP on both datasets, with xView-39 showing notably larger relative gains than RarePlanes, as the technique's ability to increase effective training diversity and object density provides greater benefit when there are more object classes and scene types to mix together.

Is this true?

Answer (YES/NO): NO